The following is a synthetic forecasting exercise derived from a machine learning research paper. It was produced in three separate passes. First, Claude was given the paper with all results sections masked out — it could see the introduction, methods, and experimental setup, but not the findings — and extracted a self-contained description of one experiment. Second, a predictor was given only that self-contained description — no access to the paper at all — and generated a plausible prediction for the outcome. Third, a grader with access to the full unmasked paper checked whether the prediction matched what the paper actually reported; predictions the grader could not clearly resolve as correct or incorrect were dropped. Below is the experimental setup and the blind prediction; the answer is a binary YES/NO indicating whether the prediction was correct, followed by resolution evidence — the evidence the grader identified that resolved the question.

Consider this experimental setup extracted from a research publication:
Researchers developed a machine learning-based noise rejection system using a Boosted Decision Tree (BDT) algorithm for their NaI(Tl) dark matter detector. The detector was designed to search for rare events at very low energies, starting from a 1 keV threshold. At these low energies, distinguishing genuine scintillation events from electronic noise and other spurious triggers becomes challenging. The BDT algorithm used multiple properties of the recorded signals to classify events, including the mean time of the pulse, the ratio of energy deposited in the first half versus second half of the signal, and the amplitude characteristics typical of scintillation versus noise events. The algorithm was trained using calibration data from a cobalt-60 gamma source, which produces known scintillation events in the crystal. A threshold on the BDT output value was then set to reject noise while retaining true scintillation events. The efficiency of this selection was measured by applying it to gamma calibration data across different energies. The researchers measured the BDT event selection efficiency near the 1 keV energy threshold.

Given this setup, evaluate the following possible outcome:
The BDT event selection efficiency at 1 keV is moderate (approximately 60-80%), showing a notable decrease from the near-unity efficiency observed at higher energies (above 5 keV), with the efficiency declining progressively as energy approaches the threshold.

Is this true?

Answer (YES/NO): YES